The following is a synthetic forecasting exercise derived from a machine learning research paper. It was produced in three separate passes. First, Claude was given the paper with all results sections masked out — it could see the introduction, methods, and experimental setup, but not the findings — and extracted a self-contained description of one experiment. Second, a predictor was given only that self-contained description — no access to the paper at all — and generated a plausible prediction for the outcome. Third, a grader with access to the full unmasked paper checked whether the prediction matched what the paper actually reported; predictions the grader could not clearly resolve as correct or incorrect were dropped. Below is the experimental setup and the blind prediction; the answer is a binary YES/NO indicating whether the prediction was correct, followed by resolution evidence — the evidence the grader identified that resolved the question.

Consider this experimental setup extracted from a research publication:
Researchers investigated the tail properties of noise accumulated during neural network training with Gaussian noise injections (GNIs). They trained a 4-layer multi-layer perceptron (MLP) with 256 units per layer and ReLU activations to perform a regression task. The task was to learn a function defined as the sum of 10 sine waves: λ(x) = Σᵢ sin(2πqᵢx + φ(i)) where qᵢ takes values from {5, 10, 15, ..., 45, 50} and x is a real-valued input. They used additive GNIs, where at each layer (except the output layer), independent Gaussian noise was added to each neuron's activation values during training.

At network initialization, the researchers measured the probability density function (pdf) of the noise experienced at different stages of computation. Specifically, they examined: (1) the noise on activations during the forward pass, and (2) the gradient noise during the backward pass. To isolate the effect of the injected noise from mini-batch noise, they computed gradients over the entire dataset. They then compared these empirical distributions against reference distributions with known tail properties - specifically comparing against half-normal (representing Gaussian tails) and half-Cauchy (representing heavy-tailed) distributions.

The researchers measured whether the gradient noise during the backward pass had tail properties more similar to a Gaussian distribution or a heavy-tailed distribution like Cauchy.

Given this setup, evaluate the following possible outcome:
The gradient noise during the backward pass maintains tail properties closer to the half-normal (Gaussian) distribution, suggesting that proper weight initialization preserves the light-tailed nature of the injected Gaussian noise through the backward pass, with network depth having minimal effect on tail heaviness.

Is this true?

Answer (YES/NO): NO